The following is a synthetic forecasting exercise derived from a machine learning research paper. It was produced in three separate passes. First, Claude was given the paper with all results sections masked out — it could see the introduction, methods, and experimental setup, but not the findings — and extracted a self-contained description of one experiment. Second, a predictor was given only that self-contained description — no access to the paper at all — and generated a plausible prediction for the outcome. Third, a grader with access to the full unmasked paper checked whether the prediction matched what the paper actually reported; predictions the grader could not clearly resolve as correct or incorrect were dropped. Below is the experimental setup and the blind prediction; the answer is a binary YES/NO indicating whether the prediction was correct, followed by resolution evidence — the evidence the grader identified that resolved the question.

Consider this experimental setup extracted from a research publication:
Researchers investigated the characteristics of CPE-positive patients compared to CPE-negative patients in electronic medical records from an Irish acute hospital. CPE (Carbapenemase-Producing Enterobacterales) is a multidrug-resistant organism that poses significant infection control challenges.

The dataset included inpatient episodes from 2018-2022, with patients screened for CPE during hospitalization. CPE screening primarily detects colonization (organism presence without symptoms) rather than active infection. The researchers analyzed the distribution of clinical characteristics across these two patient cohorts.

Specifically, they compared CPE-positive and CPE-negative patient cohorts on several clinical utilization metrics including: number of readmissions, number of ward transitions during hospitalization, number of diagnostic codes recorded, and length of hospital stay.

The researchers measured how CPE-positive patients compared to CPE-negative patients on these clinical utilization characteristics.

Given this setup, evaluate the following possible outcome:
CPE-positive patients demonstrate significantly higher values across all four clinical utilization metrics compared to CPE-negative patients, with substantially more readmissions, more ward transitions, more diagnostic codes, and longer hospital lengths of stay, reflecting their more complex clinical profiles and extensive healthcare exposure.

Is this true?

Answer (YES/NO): NO